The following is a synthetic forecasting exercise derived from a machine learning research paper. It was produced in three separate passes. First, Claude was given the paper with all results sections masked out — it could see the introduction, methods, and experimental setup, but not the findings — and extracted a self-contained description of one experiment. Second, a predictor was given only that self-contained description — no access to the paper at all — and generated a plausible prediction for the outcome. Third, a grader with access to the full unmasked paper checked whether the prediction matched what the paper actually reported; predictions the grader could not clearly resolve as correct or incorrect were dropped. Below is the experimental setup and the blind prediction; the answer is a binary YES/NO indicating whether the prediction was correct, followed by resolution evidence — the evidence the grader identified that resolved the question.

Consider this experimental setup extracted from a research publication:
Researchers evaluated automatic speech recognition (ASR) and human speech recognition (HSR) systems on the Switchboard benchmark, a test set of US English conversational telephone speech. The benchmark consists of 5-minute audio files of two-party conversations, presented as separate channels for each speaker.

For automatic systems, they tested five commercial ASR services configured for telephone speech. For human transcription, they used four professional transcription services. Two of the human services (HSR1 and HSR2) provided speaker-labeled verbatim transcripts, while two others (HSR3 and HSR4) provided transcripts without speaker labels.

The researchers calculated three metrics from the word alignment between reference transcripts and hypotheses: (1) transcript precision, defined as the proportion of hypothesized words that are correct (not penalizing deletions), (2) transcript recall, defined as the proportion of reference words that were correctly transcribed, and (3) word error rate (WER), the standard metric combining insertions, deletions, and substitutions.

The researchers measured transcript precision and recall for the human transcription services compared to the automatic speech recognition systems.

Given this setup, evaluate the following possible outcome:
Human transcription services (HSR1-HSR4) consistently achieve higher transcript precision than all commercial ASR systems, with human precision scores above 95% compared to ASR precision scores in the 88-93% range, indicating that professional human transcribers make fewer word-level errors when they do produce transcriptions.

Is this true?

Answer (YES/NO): NO